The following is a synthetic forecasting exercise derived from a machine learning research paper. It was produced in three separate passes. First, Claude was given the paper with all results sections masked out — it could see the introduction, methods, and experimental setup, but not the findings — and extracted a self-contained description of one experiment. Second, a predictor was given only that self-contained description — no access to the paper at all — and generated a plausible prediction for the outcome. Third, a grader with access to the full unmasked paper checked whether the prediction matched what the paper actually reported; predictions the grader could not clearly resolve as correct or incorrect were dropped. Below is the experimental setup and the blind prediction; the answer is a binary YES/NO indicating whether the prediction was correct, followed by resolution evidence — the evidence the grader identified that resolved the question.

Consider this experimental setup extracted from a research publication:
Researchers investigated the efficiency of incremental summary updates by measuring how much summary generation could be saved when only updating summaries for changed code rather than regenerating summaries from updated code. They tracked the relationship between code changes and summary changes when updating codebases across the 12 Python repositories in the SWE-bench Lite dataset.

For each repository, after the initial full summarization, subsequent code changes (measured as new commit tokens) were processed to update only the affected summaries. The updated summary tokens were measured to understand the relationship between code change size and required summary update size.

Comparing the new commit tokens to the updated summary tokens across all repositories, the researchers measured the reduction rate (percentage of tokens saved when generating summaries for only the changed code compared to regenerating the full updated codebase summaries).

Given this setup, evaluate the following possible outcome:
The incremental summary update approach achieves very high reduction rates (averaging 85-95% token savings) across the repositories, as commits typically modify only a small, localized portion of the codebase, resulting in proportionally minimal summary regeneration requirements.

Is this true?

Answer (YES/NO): NO